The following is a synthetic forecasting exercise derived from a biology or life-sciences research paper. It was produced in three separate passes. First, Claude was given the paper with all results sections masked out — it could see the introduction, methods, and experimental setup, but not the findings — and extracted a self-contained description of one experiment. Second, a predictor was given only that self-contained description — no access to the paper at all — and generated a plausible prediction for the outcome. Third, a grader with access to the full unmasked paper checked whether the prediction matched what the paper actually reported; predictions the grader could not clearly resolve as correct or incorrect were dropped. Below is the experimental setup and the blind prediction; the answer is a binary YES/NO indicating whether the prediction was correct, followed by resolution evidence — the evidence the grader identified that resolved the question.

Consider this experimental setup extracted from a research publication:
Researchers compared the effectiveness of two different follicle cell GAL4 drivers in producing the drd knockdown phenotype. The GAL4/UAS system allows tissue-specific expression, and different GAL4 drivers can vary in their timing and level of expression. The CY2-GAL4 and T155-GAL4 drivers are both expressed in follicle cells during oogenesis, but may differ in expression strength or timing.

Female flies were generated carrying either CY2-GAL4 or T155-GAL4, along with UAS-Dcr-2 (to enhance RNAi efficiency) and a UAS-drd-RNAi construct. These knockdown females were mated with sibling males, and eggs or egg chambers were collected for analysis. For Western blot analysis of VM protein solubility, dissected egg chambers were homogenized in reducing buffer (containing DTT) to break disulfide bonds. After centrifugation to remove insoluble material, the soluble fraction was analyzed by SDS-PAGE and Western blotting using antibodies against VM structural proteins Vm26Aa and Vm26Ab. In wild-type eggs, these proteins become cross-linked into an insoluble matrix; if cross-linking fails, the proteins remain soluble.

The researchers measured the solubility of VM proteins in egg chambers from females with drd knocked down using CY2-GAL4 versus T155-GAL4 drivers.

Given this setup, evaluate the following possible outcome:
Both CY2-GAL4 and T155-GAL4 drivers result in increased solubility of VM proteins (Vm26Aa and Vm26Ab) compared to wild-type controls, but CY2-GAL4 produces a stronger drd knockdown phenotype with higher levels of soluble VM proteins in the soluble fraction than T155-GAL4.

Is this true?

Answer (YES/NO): YES